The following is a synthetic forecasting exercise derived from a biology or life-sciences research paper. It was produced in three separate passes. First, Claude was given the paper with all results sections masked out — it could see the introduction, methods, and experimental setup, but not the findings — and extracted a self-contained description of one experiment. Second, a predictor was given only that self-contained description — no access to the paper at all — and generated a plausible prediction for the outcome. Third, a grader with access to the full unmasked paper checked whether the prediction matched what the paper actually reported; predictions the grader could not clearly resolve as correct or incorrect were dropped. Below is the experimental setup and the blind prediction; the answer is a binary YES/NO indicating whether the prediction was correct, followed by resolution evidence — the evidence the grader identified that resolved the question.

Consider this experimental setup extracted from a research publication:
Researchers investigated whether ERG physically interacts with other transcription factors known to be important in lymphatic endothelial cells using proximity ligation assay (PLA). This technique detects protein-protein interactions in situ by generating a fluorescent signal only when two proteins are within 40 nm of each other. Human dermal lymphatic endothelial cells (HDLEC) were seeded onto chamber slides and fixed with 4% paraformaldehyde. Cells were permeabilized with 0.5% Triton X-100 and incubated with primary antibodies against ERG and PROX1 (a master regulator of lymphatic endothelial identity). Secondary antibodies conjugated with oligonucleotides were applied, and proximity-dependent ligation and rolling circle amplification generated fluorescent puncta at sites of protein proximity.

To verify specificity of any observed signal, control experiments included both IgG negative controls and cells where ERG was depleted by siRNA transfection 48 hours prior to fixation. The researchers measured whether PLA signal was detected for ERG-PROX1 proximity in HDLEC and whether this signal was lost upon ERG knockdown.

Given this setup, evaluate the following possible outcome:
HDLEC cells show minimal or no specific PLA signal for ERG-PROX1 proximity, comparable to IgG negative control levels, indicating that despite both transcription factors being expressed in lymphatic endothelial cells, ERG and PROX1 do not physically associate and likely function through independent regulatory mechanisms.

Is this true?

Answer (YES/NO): NO